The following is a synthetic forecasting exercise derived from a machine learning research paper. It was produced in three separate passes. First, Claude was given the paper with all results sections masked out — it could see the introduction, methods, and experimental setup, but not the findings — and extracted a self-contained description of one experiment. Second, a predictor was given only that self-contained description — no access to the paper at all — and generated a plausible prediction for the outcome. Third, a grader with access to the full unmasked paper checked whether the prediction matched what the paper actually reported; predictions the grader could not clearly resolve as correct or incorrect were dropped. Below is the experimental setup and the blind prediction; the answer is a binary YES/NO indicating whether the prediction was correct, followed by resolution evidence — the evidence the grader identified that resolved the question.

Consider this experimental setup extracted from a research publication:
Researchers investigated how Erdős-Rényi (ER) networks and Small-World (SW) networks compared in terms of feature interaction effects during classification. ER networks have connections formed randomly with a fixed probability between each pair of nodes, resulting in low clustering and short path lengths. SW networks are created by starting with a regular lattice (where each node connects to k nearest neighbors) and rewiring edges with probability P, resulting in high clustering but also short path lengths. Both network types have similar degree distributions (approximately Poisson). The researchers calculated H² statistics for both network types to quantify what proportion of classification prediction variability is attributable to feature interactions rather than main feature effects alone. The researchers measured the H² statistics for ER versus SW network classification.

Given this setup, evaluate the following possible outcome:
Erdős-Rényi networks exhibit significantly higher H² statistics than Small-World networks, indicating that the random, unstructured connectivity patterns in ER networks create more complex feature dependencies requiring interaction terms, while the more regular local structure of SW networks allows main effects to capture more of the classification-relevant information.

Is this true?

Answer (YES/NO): NO